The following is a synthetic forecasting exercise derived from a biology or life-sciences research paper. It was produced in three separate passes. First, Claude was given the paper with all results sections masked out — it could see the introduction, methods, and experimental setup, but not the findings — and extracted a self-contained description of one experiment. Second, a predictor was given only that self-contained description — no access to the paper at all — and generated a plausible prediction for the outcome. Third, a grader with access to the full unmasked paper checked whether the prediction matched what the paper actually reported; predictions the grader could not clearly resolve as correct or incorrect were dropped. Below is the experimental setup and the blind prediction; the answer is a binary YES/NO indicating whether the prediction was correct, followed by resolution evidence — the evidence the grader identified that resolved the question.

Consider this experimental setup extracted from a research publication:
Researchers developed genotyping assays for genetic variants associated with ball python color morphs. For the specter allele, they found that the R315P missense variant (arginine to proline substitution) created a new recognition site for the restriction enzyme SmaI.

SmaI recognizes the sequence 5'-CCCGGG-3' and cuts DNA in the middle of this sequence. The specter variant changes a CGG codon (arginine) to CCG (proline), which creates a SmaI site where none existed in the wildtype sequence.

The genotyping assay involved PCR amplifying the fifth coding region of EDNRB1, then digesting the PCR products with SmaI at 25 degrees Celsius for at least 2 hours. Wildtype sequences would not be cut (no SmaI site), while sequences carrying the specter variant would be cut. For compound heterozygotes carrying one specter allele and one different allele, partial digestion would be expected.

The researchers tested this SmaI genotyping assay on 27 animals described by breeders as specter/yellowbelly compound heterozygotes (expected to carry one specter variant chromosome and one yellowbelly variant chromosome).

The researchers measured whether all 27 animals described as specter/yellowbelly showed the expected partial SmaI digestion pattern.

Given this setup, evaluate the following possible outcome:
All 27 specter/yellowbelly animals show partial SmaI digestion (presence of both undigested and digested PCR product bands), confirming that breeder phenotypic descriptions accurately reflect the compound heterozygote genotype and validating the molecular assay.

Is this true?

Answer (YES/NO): NO